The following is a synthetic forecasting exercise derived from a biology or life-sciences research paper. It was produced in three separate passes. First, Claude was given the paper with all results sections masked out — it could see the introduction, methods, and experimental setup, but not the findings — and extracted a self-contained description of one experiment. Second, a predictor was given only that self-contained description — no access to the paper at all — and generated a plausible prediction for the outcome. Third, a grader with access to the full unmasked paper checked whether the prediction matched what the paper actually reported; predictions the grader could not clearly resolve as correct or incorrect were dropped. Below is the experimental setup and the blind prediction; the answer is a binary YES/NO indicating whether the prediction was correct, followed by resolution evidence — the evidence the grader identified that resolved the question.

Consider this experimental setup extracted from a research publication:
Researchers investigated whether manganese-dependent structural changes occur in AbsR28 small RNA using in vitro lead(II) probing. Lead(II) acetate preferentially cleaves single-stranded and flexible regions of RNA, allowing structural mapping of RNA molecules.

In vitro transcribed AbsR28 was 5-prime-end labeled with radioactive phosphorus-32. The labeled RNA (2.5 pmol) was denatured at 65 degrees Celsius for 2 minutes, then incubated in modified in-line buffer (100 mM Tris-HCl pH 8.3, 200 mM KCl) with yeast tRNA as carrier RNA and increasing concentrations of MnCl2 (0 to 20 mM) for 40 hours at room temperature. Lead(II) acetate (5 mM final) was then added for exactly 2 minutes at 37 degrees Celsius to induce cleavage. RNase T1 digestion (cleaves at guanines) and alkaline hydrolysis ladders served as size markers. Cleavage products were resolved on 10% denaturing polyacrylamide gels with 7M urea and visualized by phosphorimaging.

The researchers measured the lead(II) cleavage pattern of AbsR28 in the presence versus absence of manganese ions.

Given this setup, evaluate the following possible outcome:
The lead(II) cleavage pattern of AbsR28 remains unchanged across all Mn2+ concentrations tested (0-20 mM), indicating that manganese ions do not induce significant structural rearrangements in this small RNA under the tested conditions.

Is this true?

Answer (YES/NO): NO